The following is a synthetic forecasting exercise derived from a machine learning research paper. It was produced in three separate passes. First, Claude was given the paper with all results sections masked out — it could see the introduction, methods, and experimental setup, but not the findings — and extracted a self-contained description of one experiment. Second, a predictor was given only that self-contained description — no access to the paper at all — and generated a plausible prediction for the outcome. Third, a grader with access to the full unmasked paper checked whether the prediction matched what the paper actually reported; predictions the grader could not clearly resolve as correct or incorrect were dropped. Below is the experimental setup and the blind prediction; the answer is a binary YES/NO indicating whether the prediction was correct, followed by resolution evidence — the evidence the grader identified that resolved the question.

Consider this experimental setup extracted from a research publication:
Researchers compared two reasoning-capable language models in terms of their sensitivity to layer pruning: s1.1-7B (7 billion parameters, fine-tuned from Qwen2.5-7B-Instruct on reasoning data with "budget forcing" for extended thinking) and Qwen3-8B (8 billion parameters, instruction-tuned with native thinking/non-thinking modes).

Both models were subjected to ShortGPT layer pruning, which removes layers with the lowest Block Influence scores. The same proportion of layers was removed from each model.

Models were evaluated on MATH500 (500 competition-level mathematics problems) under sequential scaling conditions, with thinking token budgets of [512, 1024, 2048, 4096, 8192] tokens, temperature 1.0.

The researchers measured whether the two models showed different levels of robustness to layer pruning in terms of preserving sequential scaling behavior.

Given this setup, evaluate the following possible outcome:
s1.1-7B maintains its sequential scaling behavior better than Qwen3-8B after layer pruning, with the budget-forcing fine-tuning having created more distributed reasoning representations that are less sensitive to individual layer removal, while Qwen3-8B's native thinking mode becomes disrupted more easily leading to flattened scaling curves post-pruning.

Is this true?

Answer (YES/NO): NO